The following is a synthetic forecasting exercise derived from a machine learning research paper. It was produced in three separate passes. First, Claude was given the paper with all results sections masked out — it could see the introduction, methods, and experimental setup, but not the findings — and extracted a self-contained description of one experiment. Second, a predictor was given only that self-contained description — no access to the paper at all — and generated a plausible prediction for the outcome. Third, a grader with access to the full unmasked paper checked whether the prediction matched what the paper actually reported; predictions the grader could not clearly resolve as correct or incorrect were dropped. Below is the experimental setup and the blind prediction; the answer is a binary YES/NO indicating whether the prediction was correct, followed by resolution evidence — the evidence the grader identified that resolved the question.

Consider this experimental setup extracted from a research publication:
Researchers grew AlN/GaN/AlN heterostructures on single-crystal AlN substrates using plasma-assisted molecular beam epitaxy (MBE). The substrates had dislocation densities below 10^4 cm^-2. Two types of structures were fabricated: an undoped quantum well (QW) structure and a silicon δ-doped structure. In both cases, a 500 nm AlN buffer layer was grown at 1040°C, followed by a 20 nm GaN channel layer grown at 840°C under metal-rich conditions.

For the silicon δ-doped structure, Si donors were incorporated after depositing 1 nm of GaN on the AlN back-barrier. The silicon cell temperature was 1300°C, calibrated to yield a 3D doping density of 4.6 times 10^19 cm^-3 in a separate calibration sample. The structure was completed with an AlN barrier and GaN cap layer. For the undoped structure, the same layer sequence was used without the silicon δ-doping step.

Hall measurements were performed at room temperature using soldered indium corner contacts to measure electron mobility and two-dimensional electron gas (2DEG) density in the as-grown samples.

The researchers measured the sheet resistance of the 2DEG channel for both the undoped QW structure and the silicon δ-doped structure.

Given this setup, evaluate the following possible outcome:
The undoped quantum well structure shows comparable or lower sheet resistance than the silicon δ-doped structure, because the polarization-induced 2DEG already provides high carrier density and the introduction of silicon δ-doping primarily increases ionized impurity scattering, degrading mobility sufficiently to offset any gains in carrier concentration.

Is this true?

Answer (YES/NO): NO